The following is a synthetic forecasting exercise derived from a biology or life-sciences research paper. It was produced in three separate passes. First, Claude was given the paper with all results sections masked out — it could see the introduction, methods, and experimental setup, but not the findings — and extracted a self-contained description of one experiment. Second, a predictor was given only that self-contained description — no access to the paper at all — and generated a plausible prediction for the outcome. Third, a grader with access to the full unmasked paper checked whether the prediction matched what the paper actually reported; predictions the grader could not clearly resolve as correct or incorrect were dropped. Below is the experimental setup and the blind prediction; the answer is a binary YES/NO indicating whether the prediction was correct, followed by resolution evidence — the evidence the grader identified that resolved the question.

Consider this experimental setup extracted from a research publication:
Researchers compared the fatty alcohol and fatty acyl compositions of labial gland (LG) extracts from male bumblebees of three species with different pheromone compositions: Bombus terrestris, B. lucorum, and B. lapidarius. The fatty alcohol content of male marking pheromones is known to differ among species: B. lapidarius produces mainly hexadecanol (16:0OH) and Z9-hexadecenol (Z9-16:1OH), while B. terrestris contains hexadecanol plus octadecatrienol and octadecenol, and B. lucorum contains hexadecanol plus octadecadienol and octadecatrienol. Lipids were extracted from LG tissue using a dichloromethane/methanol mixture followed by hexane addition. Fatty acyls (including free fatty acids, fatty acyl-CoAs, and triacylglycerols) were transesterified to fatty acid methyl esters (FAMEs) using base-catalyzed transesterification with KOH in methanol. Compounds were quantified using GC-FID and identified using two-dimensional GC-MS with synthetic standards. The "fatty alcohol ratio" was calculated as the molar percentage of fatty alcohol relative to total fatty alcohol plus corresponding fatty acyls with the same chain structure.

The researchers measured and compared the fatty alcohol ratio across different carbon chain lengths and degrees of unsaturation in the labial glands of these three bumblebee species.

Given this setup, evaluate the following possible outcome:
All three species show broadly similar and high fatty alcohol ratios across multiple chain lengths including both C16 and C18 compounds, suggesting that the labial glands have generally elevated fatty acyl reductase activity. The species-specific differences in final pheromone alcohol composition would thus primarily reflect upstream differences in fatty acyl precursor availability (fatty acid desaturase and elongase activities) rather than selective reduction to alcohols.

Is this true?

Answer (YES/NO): NO